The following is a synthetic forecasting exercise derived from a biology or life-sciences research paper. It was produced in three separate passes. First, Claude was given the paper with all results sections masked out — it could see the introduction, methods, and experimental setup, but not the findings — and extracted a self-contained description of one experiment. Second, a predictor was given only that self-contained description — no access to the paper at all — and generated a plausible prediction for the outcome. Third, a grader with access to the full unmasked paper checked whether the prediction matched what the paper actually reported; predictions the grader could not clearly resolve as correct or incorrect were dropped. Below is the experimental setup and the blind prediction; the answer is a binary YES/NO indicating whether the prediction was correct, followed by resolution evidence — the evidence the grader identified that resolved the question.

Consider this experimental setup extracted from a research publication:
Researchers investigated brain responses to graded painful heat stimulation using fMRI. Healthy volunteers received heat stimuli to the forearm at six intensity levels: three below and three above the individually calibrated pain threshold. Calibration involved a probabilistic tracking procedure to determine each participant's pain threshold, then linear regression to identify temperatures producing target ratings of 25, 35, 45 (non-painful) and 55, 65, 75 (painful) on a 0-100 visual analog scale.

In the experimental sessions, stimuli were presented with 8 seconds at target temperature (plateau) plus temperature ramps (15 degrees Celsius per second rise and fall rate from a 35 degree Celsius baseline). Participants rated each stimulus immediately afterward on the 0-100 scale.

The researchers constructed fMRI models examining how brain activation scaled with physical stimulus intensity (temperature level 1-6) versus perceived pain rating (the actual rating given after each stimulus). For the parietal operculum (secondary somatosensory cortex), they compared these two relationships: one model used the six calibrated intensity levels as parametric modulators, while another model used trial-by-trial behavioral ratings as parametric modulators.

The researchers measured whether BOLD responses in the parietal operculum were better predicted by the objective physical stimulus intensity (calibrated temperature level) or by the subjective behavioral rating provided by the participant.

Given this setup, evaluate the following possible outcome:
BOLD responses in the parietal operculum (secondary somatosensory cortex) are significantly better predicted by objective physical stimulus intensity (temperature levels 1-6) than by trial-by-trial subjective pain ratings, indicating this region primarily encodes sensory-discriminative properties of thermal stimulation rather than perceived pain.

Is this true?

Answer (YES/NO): NO